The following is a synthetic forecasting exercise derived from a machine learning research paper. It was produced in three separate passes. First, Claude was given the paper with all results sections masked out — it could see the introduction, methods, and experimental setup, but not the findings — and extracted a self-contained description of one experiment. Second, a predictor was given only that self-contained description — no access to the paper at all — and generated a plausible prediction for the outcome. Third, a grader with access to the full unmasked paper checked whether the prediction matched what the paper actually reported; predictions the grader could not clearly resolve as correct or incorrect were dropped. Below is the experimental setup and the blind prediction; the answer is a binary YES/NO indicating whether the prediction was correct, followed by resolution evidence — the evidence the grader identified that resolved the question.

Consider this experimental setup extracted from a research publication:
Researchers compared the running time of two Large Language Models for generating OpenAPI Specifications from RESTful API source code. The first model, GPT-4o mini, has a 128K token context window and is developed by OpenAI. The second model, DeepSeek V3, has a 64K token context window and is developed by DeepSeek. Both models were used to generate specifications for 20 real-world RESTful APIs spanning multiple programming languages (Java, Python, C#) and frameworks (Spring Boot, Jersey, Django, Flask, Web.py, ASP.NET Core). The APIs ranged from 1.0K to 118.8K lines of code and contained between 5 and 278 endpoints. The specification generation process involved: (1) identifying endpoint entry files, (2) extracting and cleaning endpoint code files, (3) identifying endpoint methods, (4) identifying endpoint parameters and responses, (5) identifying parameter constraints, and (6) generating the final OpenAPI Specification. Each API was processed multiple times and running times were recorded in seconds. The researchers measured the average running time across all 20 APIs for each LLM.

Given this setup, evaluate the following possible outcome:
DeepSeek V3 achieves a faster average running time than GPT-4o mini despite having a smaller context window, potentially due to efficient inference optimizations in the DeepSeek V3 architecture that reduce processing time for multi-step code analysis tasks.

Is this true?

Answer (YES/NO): YES